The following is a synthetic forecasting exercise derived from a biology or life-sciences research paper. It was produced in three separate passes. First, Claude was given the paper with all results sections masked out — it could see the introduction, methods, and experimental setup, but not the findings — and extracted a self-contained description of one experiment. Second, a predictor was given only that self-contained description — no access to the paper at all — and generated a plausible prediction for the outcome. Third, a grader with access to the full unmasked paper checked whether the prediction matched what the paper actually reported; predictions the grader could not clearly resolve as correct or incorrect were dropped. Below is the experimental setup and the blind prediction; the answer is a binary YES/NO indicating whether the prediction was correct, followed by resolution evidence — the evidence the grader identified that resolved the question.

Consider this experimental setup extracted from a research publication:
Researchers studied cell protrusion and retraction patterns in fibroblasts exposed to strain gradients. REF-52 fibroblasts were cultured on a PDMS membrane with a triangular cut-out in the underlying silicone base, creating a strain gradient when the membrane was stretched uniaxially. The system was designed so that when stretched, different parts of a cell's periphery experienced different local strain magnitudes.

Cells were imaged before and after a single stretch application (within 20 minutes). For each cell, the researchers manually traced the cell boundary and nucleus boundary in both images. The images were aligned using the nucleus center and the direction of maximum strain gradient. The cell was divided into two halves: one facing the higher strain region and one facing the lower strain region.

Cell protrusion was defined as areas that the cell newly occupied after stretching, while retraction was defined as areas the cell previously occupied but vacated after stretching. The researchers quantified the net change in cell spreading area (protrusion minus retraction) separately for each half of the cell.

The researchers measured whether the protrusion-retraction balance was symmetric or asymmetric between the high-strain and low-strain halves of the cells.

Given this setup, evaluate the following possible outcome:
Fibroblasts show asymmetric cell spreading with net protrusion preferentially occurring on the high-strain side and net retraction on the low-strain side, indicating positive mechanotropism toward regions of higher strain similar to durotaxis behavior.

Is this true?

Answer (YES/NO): NO